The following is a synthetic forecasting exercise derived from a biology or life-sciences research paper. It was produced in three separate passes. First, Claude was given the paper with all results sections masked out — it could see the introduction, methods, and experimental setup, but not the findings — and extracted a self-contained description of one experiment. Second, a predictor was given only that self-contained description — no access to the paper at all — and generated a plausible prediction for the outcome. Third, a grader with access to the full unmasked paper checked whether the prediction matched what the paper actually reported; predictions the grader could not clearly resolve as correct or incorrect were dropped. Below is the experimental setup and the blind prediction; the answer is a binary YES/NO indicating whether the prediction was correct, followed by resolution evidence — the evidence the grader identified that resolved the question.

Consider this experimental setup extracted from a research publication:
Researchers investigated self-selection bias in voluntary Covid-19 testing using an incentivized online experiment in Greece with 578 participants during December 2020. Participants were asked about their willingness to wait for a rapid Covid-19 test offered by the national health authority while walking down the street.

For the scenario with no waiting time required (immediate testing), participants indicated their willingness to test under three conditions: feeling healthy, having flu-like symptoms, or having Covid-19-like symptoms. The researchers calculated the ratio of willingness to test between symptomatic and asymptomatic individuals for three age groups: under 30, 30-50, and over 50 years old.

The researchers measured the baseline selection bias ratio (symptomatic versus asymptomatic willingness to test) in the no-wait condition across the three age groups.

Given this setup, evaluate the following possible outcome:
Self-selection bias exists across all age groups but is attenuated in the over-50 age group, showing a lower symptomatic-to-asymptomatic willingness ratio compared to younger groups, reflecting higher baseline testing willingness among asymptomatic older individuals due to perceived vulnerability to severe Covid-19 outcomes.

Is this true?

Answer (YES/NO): NO